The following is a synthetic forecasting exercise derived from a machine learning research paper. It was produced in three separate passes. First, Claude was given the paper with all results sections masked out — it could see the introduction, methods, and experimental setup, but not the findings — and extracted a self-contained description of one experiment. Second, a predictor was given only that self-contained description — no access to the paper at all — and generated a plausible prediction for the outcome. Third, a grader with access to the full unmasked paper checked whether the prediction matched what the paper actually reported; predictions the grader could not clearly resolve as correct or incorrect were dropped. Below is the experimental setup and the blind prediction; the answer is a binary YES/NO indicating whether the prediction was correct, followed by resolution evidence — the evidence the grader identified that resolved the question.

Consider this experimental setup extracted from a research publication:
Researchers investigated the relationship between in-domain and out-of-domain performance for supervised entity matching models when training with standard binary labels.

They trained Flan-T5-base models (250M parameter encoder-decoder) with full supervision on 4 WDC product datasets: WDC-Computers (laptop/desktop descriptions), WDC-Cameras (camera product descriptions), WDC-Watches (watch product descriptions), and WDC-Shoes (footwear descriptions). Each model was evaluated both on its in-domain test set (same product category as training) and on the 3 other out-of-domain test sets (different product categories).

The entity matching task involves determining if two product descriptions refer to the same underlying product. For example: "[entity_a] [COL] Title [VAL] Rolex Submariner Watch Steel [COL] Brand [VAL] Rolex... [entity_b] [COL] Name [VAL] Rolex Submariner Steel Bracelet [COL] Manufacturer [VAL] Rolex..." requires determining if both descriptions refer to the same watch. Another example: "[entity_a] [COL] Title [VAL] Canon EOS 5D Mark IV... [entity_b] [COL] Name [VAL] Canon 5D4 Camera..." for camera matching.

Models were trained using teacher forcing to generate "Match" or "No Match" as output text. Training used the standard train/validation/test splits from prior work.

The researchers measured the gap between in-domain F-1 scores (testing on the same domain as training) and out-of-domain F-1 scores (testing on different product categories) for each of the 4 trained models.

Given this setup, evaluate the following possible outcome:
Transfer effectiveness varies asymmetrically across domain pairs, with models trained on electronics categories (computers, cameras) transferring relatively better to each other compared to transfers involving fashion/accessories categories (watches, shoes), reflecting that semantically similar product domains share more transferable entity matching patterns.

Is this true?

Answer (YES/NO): NO